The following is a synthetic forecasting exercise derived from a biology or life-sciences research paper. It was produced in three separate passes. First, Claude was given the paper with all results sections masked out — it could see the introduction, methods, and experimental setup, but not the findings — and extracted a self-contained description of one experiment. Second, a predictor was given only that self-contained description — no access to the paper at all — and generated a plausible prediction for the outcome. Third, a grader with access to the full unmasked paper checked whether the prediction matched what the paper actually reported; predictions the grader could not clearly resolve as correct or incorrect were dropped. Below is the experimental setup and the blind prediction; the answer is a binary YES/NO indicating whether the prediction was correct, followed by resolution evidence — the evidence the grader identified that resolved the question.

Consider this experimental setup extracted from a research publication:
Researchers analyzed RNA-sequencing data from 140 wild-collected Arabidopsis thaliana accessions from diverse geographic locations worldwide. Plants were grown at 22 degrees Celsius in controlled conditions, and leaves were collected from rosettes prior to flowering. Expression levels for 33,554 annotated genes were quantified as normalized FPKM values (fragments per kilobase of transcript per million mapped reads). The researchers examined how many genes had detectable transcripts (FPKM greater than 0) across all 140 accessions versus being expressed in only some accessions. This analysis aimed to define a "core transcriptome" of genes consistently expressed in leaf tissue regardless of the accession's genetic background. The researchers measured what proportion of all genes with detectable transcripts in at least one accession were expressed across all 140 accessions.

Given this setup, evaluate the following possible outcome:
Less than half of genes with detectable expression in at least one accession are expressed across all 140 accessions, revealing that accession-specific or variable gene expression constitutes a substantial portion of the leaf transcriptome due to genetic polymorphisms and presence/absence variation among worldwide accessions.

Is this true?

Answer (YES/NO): NO